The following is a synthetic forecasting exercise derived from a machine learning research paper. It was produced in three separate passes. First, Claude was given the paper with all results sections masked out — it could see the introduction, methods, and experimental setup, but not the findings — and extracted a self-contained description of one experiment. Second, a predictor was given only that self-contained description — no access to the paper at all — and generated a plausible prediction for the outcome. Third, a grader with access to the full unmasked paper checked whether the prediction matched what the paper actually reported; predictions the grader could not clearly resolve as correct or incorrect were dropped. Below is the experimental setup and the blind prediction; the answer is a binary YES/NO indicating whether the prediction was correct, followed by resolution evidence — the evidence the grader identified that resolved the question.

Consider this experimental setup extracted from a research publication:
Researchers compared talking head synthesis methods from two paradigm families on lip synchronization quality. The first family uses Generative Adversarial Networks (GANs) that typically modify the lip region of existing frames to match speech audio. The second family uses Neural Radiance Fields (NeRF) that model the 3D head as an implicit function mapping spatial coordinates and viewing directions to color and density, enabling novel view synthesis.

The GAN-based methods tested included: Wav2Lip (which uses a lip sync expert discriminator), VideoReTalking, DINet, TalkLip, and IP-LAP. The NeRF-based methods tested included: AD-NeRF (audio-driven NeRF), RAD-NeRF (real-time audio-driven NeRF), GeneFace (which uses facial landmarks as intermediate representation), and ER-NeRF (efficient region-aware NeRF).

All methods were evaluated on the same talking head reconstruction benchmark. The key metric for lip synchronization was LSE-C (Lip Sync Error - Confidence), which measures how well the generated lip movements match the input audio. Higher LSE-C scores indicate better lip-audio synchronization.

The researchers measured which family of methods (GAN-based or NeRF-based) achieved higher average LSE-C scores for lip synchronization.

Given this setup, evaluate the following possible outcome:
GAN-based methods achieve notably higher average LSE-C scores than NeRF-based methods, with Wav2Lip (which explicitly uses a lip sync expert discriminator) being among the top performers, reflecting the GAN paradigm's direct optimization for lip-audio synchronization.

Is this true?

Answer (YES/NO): YES